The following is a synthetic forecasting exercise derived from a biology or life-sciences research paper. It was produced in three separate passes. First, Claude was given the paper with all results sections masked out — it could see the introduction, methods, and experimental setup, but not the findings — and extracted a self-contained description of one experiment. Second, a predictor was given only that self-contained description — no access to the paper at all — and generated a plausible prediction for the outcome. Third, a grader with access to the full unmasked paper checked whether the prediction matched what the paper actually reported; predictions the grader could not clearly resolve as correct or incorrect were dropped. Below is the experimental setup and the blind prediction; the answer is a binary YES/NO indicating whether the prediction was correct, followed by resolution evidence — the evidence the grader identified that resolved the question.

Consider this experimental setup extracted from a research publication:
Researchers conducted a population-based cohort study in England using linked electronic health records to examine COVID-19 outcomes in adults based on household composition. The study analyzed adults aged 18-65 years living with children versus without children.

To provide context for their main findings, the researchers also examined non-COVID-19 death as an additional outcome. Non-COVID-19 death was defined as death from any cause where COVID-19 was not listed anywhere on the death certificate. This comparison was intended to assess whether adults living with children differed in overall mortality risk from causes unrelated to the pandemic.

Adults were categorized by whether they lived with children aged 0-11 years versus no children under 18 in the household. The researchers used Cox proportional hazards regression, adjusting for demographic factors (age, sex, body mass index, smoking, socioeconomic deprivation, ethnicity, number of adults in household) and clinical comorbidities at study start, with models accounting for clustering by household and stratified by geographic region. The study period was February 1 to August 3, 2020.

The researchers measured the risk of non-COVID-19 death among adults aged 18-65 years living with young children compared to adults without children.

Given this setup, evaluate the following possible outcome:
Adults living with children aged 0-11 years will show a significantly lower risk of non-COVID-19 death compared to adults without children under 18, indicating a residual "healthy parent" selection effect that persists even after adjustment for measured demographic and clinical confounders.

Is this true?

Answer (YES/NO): YES